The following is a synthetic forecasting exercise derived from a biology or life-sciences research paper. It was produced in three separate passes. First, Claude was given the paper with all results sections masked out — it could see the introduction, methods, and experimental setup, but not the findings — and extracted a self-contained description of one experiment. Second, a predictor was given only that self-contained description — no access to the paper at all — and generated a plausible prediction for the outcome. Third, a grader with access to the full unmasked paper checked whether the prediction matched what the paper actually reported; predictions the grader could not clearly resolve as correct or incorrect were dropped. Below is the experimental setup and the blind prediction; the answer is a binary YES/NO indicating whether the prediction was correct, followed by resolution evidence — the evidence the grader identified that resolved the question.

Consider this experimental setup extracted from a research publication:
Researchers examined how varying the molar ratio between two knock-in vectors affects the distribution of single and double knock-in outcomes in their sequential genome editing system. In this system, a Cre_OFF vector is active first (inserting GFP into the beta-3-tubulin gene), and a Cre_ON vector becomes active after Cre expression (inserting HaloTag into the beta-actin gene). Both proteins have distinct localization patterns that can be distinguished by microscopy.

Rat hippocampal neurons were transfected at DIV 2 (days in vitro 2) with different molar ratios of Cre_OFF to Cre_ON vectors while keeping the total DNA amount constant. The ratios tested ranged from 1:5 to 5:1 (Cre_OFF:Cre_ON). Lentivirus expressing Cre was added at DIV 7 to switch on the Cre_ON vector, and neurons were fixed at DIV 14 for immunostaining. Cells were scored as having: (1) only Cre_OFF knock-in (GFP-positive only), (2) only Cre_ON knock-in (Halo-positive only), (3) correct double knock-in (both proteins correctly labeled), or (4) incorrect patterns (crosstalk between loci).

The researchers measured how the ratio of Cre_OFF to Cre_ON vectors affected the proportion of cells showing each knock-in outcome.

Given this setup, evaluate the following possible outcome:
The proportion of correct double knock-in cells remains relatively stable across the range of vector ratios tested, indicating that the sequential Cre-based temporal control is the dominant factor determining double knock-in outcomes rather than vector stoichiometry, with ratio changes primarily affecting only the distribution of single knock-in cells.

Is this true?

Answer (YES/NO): NO